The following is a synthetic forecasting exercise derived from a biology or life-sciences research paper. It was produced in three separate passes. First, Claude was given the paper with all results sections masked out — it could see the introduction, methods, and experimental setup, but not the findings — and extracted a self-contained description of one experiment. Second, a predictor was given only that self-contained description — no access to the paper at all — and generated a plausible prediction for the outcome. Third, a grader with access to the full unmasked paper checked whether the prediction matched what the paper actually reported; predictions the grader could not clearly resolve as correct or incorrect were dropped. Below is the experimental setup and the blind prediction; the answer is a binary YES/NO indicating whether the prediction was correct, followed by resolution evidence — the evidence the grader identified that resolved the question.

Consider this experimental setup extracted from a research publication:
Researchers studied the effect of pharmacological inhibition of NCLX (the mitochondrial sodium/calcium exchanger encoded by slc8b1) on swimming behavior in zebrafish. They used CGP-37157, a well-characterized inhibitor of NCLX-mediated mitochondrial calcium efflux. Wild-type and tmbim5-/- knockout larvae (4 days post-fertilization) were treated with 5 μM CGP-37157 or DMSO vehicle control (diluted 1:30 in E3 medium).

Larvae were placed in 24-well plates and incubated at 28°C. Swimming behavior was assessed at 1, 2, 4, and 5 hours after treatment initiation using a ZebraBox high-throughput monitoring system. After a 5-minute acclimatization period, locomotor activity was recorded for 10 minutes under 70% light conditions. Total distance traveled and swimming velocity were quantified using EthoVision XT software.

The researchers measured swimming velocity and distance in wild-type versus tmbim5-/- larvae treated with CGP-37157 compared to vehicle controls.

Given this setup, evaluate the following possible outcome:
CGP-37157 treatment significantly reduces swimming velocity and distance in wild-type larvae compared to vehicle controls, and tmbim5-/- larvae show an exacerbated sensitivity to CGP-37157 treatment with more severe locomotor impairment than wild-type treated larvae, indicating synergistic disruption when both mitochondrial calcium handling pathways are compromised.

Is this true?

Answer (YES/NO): NO